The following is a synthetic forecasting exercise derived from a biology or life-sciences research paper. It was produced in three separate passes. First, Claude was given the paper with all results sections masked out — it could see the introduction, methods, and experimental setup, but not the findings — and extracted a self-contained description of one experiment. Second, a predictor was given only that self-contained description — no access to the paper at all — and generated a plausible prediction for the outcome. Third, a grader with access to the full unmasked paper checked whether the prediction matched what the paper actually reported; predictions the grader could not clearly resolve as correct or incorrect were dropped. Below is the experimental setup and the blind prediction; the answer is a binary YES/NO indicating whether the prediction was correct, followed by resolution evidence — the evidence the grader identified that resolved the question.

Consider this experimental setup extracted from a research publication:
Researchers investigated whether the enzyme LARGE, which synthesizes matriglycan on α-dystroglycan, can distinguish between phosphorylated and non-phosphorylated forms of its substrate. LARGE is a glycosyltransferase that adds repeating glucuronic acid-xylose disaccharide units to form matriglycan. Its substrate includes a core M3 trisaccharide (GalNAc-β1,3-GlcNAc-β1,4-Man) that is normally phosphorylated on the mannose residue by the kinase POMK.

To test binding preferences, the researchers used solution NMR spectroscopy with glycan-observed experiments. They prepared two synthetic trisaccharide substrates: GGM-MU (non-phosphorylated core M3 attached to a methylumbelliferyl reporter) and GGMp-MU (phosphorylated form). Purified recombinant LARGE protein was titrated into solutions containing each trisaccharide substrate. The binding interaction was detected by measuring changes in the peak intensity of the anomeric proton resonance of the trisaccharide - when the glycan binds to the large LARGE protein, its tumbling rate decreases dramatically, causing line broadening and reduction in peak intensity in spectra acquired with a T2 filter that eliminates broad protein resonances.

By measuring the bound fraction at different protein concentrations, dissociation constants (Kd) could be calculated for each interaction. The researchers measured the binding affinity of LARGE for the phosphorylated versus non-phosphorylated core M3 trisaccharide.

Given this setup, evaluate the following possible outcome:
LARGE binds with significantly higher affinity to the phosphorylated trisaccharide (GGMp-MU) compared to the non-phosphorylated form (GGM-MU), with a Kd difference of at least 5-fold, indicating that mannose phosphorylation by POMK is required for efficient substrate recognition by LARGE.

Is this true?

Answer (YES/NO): YES